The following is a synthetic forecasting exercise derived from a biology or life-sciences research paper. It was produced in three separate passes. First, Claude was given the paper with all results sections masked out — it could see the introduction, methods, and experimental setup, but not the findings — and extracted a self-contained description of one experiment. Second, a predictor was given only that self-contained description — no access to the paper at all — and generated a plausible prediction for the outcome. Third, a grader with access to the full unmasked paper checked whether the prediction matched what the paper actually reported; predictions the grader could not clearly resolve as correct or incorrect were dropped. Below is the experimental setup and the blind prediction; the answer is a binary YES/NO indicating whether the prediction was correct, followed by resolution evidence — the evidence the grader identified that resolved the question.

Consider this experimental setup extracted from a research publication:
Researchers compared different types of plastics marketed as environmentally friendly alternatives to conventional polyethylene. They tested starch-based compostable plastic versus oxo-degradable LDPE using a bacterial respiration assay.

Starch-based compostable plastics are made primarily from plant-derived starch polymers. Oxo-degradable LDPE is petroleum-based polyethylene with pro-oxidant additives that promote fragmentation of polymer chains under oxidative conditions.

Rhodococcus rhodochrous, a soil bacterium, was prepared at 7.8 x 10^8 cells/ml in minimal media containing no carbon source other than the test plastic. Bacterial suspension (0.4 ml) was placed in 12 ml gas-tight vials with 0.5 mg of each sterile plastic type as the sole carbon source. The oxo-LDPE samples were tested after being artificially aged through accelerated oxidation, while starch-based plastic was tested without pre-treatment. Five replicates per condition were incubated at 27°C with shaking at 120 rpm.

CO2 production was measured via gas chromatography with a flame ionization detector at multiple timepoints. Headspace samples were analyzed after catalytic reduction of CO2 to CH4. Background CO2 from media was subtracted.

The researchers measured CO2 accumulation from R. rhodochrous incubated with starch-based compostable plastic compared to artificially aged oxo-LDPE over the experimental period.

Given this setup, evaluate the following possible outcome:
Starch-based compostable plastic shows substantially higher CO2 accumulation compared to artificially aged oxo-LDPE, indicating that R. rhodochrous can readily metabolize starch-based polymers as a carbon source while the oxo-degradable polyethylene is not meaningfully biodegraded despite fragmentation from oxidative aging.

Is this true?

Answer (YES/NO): NO